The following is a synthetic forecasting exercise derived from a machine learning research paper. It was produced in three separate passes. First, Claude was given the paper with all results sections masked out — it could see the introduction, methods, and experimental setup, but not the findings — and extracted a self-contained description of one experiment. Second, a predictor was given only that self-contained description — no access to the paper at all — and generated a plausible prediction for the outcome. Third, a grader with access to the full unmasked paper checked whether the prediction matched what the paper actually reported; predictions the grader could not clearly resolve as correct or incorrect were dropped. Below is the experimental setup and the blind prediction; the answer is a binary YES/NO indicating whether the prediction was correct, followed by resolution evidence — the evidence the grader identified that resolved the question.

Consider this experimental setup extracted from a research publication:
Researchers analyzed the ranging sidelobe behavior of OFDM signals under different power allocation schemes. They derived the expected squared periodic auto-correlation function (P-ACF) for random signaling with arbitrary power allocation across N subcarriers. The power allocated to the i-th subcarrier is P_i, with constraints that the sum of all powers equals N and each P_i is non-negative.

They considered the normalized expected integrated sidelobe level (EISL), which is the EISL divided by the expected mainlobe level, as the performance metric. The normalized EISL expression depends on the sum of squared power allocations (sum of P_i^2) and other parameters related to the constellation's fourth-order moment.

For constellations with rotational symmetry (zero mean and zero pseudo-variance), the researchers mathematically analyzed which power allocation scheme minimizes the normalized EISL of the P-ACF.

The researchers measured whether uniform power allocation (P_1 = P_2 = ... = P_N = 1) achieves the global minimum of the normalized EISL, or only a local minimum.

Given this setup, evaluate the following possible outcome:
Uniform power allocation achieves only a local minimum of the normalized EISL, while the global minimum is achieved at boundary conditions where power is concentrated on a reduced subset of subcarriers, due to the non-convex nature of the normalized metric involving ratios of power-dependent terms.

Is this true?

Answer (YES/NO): NO